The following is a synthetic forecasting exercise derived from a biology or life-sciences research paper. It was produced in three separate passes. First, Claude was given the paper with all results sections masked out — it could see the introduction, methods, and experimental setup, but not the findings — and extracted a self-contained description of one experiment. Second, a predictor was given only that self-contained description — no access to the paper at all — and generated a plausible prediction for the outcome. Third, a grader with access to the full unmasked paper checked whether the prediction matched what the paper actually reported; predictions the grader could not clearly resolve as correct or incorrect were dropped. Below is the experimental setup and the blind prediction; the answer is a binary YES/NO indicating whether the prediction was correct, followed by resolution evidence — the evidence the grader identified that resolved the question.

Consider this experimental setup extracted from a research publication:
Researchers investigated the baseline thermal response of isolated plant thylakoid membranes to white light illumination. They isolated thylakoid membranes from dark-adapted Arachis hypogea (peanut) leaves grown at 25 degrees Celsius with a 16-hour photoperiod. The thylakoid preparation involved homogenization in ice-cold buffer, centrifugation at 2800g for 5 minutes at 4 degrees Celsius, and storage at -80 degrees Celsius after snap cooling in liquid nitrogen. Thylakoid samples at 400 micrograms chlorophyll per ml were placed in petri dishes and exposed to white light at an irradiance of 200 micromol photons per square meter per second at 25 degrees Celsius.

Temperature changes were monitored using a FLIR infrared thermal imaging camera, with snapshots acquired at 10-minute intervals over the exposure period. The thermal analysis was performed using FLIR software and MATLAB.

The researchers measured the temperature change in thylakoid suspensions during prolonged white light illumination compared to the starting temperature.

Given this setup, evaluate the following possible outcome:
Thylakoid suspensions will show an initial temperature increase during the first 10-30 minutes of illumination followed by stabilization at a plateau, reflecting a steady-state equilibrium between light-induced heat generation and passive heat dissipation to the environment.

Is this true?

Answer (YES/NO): NO